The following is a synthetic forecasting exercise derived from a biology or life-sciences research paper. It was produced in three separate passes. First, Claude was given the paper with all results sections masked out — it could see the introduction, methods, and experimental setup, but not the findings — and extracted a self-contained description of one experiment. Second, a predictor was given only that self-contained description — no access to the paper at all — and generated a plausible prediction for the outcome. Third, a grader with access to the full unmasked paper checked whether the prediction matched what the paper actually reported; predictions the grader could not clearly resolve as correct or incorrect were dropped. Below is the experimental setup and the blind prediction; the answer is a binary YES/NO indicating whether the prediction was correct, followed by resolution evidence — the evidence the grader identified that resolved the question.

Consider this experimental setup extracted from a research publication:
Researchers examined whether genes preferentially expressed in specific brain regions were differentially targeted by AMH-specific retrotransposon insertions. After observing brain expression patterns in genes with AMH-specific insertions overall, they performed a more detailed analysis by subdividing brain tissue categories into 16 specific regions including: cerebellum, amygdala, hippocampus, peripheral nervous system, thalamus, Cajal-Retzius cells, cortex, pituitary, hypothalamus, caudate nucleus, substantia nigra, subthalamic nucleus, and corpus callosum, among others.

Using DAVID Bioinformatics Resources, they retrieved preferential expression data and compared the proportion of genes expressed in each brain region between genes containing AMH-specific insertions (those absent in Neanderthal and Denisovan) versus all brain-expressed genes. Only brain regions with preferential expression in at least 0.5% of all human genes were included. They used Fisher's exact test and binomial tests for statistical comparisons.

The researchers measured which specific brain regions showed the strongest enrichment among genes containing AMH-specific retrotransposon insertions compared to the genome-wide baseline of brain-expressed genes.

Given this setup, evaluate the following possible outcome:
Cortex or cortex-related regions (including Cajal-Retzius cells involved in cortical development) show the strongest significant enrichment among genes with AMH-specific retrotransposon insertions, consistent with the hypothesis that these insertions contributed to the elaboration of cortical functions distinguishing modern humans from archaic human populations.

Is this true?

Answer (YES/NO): NO